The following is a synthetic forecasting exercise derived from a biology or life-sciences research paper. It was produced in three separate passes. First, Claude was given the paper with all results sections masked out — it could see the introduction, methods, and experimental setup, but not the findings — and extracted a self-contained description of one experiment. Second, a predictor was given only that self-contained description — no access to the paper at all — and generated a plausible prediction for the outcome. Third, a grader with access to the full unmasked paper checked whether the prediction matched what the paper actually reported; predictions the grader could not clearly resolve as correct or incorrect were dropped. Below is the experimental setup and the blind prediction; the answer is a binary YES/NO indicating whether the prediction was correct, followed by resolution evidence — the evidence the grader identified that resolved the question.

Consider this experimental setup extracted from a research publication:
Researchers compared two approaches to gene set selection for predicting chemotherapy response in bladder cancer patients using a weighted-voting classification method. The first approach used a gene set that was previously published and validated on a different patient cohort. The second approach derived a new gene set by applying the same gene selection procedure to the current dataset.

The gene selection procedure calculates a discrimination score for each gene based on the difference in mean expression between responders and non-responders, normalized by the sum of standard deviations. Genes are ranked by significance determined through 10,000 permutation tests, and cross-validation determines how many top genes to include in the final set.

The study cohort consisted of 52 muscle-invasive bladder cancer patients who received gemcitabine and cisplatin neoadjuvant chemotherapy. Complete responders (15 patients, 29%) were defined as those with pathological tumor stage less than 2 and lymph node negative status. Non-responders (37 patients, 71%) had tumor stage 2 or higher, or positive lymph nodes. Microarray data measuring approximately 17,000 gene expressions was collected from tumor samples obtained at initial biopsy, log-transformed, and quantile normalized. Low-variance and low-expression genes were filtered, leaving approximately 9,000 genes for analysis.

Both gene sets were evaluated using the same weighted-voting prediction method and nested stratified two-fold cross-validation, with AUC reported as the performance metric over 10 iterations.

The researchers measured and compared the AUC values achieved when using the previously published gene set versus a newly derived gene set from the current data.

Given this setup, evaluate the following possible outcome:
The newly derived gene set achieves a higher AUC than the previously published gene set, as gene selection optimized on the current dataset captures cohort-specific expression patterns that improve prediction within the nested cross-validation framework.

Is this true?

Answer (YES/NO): NO